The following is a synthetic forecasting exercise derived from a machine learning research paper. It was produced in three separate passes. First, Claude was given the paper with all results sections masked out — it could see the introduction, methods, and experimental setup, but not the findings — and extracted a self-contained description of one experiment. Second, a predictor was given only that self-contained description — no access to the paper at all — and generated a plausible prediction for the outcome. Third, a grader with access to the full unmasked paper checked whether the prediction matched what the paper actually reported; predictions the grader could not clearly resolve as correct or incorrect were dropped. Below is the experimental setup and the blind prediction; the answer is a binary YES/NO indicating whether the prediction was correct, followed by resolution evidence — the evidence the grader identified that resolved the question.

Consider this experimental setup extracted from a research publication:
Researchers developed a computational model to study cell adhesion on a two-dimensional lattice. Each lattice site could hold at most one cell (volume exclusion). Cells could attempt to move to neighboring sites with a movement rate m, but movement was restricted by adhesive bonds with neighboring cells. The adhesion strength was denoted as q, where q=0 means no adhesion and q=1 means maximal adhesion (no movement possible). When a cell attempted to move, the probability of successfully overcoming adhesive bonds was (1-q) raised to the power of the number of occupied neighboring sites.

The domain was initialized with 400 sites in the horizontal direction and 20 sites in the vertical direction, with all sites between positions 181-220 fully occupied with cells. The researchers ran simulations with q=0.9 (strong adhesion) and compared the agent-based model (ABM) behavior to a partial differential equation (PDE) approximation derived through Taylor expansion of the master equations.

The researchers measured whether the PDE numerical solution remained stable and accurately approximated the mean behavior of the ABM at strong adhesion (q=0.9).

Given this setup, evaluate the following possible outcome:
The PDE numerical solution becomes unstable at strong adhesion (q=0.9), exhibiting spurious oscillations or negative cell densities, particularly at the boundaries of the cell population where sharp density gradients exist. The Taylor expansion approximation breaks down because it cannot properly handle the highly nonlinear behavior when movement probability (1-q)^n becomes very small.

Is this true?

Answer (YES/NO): NO